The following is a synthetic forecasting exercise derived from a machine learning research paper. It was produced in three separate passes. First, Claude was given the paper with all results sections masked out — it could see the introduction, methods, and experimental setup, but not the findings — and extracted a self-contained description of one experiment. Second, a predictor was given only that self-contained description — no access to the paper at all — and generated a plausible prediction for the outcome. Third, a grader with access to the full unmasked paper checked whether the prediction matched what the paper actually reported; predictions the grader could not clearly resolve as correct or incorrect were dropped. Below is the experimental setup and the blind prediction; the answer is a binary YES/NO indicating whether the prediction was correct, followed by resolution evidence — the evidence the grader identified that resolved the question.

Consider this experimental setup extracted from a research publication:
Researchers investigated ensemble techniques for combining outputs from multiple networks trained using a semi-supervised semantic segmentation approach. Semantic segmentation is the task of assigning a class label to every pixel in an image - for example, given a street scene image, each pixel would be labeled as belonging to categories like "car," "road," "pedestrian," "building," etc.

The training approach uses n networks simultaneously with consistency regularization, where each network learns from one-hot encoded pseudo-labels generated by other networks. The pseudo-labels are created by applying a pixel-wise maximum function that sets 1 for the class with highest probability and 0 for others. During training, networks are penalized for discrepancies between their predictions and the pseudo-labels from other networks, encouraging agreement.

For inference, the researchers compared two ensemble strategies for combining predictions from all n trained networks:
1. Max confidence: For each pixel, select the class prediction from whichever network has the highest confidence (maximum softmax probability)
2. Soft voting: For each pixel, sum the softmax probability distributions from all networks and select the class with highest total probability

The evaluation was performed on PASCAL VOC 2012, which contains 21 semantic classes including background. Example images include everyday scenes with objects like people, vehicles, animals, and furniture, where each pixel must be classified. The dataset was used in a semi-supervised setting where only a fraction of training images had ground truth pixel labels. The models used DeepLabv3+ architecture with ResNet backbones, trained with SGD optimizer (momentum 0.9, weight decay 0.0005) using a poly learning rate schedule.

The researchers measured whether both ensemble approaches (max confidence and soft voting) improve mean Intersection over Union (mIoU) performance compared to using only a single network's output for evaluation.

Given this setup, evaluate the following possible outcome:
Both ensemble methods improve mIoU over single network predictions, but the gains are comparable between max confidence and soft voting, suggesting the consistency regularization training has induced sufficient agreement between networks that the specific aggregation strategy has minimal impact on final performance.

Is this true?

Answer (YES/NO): YES